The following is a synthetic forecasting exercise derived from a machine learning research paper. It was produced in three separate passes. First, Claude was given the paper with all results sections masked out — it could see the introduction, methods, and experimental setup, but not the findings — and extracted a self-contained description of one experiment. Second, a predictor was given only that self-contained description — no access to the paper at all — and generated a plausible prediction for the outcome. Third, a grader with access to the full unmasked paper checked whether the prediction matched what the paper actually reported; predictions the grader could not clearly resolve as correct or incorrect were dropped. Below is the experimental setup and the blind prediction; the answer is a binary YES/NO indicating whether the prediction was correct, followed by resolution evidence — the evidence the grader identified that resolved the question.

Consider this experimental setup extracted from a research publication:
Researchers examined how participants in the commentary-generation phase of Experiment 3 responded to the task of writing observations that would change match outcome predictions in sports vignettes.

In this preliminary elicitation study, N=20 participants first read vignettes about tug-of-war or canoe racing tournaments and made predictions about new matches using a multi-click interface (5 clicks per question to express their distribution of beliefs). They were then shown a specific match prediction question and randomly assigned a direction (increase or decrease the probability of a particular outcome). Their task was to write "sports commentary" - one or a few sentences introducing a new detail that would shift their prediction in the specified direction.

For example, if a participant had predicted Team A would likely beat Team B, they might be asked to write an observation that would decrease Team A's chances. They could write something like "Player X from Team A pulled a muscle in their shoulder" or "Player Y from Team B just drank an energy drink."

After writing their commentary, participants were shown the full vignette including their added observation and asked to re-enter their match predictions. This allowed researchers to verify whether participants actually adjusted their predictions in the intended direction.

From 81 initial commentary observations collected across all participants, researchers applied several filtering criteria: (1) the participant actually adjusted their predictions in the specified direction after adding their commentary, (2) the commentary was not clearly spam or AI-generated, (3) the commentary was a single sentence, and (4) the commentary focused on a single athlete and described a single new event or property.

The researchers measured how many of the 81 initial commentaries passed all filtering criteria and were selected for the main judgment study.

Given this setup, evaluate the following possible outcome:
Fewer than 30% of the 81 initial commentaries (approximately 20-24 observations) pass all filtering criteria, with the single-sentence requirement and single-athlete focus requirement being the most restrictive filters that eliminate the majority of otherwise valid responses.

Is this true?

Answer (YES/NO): NO